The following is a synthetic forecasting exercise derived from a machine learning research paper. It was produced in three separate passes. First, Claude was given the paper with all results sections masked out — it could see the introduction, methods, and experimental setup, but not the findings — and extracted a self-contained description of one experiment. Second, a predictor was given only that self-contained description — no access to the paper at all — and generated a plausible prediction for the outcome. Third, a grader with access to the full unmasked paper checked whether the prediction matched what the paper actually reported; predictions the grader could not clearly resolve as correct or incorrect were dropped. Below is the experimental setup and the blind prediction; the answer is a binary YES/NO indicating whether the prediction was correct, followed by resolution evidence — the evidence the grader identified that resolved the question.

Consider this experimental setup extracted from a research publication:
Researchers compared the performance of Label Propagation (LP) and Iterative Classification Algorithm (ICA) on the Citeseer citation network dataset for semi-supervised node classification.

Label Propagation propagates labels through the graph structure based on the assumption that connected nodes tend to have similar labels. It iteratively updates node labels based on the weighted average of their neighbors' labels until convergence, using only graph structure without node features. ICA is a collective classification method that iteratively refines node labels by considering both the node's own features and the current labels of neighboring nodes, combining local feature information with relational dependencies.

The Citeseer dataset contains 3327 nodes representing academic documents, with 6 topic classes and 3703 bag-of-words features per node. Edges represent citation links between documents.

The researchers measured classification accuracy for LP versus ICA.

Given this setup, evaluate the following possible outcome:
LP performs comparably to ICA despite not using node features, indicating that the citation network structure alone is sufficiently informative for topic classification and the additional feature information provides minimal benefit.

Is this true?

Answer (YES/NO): NO